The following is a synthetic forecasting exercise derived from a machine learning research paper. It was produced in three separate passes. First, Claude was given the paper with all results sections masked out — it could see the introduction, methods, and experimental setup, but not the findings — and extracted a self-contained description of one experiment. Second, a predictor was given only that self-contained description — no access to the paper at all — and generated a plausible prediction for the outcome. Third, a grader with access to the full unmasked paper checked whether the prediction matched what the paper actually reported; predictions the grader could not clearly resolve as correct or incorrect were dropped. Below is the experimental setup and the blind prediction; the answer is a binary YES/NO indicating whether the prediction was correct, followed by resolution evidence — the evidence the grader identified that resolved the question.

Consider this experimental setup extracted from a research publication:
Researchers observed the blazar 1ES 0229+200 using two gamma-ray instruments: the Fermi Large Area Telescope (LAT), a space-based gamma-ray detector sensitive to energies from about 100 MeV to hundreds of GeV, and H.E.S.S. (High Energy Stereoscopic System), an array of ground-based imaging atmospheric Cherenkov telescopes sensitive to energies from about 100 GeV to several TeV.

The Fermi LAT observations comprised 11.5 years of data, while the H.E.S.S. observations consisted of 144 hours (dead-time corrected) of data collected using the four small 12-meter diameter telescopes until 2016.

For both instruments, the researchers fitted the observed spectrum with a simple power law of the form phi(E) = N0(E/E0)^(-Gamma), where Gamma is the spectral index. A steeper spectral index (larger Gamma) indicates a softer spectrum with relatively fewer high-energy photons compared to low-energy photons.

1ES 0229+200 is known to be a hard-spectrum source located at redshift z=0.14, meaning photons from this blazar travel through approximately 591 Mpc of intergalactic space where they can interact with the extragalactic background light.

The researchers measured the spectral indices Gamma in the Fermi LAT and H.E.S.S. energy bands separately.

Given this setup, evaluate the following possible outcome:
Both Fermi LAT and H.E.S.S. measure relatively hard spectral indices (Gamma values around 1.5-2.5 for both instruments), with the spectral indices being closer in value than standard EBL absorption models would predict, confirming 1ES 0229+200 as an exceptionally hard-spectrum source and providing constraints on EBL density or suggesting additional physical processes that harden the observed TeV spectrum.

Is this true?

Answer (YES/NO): NO